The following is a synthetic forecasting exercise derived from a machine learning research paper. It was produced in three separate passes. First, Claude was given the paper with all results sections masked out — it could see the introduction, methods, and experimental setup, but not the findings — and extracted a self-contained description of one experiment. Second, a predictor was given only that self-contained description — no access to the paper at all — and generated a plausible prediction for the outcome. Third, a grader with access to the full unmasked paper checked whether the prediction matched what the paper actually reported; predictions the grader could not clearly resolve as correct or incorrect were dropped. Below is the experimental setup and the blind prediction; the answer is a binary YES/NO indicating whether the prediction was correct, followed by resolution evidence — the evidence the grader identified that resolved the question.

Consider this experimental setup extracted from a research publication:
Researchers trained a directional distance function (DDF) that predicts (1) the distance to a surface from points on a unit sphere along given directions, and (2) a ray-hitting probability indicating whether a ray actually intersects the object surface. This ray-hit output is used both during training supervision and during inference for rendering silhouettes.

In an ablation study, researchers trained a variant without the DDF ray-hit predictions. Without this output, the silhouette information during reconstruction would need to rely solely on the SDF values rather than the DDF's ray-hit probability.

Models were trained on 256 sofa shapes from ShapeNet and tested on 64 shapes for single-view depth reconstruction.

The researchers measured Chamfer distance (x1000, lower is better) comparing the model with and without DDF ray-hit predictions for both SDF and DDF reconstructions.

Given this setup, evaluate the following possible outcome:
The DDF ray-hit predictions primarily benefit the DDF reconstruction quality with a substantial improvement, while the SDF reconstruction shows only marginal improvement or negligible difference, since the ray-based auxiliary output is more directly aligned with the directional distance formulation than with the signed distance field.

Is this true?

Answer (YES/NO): NO